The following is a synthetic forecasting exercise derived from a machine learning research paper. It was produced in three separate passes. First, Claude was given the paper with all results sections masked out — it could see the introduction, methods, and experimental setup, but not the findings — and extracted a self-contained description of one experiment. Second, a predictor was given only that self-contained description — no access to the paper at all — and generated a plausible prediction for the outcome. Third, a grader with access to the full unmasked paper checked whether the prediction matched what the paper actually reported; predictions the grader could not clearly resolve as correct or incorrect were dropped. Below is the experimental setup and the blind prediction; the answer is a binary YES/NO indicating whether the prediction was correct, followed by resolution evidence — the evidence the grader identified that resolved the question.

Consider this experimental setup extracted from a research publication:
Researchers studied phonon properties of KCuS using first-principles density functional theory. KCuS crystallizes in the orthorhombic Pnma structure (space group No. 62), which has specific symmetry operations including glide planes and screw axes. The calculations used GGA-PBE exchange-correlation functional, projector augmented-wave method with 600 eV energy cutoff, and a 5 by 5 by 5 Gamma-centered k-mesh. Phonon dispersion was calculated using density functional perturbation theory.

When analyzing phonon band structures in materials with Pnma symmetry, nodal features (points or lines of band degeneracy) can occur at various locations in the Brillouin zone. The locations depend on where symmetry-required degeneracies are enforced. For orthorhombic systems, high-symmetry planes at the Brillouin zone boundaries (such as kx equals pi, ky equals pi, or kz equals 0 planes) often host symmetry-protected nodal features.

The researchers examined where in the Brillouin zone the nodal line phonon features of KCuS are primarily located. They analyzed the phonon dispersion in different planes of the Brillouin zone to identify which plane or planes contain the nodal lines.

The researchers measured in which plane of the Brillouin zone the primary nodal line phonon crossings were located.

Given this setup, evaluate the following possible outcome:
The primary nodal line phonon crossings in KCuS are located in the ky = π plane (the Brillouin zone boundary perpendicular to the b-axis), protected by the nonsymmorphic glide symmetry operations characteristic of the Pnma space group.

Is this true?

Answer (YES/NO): NO